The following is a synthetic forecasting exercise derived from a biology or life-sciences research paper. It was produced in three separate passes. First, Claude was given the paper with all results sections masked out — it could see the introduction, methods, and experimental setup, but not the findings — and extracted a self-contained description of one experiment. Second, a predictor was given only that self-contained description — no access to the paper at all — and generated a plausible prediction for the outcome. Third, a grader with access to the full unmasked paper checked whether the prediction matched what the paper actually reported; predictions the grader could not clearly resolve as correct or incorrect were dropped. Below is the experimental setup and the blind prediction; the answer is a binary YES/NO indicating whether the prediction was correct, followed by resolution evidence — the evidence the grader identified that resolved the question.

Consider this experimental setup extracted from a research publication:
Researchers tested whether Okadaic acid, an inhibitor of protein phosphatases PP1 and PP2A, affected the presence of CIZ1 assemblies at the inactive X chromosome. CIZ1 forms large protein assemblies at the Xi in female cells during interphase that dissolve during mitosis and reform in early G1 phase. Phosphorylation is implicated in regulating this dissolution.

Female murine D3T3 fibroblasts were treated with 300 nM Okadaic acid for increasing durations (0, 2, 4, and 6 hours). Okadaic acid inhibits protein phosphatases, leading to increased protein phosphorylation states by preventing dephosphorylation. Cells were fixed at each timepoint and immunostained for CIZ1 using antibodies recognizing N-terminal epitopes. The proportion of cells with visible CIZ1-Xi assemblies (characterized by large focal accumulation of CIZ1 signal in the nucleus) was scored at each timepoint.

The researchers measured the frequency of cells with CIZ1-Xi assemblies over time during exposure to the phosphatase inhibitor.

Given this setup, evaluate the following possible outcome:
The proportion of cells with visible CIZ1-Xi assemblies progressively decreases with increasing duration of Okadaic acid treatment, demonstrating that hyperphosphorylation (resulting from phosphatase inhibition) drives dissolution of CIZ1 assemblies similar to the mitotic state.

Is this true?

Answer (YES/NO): YES